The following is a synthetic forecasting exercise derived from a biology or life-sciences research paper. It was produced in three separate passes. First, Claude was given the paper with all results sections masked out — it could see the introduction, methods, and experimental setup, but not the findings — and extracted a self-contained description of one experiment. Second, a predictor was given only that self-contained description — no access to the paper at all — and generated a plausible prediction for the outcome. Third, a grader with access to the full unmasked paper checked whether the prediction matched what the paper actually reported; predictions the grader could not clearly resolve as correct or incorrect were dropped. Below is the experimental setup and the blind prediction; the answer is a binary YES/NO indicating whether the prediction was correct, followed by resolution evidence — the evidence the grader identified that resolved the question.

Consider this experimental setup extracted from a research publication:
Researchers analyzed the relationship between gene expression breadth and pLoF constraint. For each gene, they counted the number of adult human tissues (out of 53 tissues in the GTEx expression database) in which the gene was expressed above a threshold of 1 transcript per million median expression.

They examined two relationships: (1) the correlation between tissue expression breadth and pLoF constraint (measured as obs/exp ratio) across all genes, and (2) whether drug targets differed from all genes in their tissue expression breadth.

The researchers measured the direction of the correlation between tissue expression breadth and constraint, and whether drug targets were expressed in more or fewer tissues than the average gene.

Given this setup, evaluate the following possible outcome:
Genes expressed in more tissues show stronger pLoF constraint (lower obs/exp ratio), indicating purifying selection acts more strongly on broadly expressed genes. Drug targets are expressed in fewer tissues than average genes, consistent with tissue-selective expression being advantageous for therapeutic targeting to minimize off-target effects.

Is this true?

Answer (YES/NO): YES